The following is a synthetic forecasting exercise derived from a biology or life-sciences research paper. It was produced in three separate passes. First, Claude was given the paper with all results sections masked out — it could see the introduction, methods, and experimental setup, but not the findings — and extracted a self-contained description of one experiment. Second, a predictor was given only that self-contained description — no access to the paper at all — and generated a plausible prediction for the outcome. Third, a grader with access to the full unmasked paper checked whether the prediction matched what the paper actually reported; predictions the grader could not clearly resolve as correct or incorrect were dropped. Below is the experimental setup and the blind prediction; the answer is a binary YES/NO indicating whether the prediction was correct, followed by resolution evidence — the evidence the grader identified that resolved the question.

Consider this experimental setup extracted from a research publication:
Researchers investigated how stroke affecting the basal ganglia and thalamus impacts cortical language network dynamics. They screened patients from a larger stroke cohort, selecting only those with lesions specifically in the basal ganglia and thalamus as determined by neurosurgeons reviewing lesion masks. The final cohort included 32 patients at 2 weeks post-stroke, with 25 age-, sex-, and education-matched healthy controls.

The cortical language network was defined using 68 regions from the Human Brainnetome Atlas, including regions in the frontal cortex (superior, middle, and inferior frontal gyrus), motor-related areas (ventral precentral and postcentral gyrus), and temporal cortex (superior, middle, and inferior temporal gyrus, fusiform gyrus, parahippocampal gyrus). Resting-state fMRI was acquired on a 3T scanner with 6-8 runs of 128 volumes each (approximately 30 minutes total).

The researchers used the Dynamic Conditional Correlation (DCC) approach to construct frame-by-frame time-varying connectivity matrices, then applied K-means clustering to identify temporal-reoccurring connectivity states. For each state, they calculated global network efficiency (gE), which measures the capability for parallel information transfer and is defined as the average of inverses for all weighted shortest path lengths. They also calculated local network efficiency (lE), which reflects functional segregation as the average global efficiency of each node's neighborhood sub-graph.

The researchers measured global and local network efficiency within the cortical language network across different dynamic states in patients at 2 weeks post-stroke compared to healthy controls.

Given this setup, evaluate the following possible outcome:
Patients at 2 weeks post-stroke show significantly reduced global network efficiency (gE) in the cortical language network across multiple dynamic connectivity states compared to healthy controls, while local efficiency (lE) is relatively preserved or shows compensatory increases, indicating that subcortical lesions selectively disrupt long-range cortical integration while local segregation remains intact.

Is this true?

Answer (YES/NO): NO